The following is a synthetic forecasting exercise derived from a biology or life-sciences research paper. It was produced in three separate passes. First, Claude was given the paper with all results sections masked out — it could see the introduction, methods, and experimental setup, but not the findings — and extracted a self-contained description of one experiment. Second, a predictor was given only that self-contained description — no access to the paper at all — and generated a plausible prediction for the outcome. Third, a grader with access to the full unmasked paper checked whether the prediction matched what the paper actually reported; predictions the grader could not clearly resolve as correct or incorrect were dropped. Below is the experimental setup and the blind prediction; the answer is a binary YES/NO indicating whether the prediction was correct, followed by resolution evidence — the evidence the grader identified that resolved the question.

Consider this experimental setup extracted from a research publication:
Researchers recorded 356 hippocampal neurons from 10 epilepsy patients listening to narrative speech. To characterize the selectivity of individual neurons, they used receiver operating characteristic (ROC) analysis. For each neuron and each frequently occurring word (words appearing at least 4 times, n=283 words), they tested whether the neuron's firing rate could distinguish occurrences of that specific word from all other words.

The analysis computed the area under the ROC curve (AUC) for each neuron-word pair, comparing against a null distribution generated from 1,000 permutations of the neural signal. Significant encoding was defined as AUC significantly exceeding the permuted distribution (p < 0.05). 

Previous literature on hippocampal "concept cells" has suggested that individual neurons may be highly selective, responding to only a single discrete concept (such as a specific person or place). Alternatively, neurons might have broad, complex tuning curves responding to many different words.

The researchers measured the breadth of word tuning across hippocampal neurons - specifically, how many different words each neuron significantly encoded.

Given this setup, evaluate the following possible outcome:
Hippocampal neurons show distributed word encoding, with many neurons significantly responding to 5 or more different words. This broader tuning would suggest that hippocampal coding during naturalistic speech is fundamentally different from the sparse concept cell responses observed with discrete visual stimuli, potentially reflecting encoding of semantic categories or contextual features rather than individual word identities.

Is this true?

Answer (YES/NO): YES